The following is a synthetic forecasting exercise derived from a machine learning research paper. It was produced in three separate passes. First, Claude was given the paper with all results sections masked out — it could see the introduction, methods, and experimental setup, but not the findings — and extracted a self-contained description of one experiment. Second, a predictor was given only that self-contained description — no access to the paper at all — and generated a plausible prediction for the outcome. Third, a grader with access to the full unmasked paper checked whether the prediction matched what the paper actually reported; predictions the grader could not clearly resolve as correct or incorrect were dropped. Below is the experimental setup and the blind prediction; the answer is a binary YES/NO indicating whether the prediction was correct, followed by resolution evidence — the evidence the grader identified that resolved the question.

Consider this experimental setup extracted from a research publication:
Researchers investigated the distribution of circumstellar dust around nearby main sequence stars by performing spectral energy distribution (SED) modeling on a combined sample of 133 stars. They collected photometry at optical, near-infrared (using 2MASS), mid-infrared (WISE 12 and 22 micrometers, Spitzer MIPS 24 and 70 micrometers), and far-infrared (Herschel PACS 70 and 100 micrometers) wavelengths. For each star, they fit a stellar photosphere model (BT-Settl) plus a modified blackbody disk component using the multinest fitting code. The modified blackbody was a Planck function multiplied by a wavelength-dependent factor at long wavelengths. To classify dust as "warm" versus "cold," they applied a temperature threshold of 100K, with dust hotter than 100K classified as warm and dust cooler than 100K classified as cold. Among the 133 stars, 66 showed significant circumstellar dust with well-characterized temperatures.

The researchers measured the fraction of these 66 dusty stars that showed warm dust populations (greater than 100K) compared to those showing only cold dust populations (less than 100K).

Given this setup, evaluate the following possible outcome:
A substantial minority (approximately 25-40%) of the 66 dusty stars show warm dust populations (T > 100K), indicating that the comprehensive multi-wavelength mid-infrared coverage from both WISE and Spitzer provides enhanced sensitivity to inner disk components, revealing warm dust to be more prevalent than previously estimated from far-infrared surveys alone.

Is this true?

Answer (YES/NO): NO